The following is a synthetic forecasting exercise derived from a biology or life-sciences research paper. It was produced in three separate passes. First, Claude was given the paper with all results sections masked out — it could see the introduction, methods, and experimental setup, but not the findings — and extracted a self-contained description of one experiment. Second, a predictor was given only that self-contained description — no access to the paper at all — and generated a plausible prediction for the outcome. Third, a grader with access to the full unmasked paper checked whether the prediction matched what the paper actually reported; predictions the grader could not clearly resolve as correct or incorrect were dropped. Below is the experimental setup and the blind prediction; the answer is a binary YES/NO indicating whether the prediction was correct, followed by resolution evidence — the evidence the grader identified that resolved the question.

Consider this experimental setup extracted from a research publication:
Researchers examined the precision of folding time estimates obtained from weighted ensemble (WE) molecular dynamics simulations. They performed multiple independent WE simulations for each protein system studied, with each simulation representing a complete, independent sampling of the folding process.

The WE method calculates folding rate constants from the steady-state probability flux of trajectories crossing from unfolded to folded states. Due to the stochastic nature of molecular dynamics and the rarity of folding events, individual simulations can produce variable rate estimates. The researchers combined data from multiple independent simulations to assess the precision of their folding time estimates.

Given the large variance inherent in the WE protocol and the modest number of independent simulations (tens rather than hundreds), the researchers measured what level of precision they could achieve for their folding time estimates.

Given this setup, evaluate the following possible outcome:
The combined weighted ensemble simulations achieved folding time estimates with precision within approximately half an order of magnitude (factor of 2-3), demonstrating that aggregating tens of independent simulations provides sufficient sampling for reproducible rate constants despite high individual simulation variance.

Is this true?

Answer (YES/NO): NO